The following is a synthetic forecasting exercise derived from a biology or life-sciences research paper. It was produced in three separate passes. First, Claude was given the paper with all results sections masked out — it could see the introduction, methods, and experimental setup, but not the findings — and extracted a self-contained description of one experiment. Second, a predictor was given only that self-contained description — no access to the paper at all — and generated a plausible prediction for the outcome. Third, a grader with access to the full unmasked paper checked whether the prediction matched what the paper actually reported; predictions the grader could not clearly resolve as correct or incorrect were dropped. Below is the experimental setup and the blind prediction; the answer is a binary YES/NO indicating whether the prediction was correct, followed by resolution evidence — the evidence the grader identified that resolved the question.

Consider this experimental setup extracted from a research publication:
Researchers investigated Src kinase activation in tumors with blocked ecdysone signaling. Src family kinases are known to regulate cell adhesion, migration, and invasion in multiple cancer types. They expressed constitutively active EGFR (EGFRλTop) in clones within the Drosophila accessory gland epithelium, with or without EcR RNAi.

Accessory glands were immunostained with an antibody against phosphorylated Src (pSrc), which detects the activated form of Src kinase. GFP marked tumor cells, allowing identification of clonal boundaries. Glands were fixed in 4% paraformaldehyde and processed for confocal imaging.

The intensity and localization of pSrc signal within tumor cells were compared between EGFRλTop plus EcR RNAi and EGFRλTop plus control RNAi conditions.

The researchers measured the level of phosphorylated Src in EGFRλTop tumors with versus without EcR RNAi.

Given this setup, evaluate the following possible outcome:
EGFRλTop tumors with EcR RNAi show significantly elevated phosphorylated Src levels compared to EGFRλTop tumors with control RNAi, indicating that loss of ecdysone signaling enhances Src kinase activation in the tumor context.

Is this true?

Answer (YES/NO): YES